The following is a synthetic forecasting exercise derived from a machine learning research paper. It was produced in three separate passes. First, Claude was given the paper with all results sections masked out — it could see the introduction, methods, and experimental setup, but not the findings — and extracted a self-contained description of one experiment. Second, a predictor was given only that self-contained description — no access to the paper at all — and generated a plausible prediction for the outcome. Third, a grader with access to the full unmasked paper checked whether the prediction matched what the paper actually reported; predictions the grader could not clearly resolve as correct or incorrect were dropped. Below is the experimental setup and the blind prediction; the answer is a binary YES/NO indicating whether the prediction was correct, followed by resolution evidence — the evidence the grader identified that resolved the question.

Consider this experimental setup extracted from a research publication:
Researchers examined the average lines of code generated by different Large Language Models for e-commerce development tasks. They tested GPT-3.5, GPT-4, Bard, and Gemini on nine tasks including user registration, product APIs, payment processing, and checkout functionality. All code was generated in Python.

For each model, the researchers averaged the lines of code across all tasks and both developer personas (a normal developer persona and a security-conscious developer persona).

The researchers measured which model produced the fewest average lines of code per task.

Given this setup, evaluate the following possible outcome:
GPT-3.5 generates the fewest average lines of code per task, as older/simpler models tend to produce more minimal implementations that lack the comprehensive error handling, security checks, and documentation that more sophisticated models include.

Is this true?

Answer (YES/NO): NO